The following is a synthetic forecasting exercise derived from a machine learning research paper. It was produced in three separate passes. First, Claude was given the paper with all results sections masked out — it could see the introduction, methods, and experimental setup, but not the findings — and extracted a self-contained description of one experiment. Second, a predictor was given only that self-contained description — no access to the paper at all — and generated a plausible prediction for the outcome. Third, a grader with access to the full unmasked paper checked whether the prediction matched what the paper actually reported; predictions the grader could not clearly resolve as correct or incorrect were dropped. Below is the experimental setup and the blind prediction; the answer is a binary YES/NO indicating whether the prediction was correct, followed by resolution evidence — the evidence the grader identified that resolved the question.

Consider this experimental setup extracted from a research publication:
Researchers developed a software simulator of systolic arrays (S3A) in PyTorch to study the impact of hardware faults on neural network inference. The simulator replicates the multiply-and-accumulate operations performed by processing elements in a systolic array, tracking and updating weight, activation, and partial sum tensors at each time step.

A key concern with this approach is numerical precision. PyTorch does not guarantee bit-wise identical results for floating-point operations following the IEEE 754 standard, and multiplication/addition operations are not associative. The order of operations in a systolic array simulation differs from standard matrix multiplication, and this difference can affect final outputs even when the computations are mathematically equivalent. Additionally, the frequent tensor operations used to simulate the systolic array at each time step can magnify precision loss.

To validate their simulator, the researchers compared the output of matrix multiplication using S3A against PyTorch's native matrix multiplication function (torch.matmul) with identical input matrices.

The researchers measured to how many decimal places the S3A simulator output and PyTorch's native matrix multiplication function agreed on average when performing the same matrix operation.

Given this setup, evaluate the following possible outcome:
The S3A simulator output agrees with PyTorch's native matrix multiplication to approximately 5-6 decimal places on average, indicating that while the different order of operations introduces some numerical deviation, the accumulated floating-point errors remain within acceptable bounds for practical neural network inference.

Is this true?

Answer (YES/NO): NO